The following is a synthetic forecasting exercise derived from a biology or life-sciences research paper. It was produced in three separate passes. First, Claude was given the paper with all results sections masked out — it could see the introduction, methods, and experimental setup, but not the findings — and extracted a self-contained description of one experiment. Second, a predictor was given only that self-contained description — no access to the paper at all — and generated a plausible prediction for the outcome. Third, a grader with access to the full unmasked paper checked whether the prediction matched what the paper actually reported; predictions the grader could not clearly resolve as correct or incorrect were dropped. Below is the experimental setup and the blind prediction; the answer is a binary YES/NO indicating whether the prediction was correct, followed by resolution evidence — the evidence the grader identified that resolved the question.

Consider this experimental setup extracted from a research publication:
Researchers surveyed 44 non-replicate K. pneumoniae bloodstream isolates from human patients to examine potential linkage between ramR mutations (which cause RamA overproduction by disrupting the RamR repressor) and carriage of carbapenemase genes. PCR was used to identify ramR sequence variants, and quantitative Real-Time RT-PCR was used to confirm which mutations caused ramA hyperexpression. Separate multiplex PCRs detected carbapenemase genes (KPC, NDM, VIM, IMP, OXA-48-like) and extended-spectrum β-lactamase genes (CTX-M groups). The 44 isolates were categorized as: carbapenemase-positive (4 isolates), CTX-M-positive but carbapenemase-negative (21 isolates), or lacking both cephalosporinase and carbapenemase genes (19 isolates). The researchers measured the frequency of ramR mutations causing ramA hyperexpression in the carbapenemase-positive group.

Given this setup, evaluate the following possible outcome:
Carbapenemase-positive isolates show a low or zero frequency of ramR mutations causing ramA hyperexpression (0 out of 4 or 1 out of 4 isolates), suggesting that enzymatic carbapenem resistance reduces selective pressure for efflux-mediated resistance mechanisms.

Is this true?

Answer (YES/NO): NO